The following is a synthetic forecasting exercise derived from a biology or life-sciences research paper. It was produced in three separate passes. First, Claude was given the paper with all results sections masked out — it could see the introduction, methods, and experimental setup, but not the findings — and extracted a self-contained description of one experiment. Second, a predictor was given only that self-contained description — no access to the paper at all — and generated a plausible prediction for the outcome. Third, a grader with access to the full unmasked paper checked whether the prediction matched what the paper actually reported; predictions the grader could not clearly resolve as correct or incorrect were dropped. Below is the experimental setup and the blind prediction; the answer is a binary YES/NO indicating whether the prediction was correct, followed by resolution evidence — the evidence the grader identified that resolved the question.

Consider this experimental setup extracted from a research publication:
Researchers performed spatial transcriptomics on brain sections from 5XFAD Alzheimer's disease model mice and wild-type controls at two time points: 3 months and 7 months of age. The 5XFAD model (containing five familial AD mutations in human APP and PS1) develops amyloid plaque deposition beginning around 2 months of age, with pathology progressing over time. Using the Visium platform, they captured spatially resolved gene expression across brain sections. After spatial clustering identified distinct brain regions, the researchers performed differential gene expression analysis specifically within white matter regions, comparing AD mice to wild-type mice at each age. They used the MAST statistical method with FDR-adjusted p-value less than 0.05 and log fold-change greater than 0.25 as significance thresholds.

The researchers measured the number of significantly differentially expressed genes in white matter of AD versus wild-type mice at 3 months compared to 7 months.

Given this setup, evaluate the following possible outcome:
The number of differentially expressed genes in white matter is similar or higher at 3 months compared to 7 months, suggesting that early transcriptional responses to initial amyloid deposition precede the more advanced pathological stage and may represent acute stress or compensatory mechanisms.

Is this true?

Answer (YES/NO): YES